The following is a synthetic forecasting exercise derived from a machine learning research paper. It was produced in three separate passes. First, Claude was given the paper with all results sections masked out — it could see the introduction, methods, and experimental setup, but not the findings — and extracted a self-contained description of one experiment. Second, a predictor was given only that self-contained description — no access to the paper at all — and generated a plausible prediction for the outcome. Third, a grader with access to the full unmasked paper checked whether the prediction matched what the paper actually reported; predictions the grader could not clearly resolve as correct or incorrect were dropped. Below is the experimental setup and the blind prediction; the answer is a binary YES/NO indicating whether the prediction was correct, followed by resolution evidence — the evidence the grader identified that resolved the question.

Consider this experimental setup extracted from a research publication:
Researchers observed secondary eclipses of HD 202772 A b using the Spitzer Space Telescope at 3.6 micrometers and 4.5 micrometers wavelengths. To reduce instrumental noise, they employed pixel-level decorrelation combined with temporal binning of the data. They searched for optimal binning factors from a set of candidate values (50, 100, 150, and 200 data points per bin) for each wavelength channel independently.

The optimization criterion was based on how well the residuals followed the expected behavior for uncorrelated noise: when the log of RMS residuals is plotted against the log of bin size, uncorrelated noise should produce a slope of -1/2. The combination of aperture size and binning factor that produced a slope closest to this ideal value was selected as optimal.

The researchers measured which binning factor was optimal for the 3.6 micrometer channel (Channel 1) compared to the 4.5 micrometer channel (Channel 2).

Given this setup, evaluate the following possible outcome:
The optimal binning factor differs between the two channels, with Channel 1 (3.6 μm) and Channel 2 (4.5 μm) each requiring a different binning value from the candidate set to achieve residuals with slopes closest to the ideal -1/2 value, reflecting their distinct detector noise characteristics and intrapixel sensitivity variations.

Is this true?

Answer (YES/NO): YES